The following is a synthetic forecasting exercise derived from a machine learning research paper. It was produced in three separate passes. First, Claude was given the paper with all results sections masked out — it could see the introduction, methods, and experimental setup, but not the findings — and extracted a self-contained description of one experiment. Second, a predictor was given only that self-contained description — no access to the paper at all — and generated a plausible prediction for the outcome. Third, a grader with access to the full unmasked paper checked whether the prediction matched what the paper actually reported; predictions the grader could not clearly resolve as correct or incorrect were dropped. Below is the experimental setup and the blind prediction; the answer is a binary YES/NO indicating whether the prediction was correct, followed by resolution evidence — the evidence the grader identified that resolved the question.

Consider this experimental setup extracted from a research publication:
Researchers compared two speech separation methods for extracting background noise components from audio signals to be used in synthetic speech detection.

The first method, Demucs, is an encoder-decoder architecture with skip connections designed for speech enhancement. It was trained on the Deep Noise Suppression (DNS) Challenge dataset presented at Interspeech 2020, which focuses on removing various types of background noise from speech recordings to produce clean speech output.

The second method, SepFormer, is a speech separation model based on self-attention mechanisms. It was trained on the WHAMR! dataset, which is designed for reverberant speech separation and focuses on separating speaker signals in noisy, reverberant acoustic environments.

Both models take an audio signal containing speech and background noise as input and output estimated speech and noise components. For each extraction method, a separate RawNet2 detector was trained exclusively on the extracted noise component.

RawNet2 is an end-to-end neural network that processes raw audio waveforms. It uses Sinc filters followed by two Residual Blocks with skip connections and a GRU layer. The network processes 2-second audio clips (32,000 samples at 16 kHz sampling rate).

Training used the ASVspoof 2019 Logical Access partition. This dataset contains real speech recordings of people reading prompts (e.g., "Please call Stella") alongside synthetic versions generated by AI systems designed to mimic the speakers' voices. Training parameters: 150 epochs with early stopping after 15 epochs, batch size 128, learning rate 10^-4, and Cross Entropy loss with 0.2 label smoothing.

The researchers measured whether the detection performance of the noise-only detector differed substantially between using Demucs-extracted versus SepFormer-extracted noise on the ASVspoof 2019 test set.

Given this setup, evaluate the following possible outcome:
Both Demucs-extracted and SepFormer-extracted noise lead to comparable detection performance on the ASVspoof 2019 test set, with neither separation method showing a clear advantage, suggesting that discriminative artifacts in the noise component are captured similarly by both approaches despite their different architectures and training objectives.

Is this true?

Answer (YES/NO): NO